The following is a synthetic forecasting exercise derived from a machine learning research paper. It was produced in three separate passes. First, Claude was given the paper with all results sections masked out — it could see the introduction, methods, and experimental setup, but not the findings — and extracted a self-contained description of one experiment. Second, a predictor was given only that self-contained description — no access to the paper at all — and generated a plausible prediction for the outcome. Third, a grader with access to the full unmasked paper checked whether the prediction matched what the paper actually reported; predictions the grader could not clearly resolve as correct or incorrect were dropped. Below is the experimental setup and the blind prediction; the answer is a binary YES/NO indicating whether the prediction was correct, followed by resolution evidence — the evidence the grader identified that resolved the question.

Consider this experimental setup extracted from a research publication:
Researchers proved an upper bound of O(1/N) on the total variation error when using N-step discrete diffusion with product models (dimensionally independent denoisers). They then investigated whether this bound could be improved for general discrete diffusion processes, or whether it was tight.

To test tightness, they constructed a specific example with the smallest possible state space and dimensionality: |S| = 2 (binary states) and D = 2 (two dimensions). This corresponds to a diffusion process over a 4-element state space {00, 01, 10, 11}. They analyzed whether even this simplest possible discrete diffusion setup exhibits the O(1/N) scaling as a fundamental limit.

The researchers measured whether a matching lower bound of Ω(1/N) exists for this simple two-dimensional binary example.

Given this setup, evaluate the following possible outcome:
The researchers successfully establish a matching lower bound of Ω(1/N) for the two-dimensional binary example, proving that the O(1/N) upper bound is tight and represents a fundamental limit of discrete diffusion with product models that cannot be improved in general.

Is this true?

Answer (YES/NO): YES